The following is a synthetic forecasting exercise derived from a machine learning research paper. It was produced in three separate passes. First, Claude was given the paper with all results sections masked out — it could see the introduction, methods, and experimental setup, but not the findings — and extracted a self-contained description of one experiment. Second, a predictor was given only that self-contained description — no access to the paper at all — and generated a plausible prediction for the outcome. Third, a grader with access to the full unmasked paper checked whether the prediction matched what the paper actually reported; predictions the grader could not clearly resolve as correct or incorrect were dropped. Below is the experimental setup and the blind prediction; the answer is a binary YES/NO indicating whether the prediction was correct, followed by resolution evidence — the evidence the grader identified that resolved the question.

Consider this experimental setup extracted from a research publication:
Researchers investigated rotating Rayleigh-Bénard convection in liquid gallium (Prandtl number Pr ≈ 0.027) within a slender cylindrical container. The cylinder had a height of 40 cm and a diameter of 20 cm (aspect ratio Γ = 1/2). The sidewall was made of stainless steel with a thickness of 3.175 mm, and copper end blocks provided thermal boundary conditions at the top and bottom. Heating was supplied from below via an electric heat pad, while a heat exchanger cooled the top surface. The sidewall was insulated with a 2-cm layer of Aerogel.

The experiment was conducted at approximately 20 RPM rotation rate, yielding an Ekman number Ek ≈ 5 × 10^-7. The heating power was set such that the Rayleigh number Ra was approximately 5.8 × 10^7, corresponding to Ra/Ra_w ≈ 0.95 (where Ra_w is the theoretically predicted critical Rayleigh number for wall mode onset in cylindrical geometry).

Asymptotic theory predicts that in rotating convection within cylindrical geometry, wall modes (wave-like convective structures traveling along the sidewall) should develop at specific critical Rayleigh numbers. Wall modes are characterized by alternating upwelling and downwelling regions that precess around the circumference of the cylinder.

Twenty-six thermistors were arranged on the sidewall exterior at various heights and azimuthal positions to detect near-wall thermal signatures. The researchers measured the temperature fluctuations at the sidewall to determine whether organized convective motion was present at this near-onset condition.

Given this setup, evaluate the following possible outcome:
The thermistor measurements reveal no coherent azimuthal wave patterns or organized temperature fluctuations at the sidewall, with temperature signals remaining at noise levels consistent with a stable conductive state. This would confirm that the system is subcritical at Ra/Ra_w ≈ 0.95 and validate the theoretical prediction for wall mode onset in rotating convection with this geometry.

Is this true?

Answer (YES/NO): NO